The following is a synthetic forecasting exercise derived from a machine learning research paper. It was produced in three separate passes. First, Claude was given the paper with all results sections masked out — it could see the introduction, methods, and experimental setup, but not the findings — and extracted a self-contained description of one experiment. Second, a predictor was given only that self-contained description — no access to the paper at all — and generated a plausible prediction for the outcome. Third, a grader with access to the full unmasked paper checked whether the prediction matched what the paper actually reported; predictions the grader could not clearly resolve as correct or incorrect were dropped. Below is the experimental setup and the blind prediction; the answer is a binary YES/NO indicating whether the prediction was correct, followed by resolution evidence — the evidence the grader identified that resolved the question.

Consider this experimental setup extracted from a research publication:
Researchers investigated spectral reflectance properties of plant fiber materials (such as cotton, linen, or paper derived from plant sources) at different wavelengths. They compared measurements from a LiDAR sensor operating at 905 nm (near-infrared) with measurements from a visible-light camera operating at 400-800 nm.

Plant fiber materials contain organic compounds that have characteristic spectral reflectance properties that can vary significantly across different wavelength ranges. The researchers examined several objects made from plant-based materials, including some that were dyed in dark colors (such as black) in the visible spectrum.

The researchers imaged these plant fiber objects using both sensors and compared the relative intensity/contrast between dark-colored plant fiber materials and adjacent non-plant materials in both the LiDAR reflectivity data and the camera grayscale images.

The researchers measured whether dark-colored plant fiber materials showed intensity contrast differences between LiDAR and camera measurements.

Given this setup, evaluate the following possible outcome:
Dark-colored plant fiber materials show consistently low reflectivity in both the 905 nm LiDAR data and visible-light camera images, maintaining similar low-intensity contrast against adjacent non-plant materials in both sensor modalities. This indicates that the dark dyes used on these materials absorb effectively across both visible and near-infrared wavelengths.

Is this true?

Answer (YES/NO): NO